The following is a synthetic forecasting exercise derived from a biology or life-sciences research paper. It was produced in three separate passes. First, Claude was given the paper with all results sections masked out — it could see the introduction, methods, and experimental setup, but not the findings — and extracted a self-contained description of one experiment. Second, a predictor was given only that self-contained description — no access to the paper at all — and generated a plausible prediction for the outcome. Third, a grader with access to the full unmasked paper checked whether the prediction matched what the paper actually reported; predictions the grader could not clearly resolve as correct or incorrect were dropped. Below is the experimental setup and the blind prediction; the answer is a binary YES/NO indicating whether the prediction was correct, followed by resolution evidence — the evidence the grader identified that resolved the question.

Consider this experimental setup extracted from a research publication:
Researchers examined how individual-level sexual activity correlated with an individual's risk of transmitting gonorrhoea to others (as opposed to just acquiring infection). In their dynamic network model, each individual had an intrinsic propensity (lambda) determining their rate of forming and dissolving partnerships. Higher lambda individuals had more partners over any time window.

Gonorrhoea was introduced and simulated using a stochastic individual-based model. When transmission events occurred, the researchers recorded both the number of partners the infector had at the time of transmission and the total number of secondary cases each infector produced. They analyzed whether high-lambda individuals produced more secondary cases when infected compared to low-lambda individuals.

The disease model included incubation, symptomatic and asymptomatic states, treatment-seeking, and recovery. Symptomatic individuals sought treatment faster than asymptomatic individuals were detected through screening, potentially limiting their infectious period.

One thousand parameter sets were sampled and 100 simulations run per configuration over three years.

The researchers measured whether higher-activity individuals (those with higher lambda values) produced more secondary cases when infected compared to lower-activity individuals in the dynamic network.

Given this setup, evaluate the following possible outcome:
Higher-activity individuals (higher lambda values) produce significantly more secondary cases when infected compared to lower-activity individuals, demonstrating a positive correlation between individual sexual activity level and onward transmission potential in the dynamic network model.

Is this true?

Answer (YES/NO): YES